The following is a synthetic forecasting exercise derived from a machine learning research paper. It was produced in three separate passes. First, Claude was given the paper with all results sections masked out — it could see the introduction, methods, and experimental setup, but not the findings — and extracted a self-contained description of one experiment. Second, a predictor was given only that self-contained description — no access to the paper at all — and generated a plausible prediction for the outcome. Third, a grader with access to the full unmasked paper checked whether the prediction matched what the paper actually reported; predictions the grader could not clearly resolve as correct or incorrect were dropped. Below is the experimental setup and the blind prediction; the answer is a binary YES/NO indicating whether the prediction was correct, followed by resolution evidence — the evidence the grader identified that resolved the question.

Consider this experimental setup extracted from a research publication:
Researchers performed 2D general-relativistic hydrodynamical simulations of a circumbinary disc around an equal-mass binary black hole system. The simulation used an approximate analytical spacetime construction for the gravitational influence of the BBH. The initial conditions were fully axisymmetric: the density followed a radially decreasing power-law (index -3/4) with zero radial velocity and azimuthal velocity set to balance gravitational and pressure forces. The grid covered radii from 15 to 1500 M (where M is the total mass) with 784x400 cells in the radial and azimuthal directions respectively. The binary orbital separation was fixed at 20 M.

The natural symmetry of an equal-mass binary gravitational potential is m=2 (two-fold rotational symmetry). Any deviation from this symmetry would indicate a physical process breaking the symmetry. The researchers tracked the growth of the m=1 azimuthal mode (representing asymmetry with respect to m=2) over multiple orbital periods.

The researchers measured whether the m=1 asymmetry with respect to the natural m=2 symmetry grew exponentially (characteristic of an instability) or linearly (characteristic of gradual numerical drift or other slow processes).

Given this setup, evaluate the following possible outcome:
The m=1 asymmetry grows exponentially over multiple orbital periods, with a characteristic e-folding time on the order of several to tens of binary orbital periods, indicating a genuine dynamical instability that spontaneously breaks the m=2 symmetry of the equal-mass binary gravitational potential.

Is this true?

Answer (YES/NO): YES